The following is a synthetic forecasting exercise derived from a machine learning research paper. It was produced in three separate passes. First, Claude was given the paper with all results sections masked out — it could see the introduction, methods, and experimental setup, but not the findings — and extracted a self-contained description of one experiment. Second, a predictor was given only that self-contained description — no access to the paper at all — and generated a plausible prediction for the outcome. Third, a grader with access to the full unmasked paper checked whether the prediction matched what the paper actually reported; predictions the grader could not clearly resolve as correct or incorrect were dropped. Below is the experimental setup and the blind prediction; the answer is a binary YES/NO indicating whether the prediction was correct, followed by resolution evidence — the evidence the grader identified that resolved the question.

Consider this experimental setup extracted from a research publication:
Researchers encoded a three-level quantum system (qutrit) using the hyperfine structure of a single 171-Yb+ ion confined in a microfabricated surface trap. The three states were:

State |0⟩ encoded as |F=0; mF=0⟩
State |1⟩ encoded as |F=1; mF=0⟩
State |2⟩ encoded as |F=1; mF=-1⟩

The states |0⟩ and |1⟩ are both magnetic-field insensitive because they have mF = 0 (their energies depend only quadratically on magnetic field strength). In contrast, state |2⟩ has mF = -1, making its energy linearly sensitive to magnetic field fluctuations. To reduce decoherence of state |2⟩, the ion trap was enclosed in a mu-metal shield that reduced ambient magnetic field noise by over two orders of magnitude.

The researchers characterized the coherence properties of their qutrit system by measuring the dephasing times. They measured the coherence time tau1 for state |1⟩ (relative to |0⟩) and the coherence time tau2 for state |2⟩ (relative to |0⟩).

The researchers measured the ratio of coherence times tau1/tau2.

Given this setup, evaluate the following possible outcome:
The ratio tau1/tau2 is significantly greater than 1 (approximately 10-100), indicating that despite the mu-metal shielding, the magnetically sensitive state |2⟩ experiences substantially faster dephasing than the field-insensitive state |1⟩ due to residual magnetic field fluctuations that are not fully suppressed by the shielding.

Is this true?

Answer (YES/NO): NO